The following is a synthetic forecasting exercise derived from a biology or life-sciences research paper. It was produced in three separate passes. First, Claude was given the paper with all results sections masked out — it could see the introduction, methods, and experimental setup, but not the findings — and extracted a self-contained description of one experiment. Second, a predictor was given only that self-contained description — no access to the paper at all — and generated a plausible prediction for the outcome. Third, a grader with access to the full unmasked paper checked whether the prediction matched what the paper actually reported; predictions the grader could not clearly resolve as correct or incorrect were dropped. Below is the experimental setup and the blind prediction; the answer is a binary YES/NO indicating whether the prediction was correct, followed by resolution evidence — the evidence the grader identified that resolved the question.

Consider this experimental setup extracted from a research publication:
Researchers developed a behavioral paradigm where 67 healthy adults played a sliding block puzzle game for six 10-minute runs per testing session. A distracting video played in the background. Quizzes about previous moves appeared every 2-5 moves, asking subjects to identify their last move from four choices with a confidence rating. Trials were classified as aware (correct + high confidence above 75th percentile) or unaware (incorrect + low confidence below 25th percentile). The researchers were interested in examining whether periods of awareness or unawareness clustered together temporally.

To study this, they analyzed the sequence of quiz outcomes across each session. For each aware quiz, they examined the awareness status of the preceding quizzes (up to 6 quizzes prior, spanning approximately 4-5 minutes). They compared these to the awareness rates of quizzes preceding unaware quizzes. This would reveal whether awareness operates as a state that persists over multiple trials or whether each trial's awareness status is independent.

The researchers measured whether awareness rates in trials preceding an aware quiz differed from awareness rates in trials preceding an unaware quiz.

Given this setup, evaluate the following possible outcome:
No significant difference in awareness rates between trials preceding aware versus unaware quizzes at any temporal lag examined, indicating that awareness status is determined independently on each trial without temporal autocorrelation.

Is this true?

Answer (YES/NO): NO